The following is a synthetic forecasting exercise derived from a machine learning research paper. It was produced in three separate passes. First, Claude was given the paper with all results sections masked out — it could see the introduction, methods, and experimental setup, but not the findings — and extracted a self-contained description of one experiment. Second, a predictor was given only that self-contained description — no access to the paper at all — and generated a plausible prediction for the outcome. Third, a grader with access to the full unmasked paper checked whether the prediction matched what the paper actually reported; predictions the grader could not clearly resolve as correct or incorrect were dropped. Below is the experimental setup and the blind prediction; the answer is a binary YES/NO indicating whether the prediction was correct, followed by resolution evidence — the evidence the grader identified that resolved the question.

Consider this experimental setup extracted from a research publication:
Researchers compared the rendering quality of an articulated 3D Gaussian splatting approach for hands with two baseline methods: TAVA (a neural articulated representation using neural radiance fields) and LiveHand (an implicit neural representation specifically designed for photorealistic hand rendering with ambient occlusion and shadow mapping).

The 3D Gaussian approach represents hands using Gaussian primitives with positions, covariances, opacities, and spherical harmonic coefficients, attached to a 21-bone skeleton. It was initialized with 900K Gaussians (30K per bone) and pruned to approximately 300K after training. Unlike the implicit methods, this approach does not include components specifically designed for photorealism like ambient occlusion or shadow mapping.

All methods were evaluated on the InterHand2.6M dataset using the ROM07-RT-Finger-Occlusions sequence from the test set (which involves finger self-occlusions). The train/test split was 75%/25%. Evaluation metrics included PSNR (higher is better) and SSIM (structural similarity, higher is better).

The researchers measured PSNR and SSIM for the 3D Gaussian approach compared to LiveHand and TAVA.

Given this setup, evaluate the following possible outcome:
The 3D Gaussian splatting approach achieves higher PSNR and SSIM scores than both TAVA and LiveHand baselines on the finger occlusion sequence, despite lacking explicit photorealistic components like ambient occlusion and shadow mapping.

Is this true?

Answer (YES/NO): NO